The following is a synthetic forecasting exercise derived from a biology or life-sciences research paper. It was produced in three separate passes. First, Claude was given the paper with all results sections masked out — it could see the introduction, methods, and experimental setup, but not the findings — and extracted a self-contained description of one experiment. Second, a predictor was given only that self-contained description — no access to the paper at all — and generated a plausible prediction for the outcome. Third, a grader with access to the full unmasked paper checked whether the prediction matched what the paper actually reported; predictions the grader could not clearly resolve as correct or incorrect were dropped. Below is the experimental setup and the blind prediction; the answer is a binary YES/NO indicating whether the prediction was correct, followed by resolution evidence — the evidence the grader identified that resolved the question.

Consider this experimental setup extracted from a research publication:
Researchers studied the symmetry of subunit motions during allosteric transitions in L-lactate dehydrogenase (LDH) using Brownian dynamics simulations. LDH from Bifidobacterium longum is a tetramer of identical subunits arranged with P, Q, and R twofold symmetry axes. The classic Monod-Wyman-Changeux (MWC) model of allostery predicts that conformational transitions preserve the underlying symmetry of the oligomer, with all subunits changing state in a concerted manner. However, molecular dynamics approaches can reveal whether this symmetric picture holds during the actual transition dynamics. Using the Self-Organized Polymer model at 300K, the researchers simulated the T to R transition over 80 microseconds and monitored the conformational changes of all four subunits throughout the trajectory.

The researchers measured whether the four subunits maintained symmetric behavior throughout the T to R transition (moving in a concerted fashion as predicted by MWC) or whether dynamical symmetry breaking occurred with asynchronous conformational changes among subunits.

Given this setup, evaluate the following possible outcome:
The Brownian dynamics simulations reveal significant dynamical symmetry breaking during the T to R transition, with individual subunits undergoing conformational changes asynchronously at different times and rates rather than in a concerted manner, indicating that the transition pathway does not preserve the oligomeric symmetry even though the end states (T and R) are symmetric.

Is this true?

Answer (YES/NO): NO